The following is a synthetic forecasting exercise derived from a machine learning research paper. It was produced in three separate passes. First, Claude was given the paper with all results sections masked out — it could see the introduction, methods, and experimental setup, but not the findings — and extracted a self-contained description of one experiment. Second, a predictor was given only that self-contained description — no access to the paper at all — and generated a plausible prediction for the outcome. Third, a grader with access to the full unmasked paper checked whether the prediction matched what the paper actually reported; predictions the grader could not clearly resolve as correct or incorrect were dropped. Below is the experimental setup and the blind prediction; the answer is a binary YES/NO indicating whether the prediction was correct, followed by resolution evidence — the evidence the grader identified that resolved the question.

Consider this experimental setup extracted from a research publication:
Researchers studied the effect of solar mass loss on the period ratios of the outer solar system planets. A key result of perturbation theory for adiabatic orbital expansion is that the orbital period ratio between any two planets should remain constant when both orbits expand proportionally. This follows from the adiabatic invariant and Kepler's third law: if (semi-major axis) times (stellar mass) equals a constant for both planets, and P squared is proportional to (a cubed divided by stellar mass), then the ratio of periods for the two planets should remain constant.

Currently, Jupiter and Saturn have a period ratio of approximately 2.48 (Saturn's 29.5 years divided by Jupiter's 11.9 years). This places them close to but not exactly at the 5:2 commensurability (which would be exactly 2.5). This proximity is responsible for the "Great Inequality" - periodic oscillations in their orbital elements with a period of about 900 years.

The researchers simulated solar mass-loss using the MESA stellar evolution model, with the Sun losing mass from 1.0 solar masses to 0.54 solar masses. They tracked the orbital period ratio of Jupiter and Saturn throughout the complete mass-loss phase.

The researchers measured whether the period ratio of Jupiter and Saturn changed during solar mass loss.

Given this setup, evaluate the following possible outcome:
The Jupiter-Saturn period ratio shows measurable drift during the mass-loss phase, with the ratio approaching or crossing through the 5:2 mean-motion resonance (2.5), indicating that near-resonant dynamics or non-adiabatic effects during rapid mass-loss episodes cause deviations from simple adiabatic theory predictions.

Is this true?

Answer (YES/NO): NO